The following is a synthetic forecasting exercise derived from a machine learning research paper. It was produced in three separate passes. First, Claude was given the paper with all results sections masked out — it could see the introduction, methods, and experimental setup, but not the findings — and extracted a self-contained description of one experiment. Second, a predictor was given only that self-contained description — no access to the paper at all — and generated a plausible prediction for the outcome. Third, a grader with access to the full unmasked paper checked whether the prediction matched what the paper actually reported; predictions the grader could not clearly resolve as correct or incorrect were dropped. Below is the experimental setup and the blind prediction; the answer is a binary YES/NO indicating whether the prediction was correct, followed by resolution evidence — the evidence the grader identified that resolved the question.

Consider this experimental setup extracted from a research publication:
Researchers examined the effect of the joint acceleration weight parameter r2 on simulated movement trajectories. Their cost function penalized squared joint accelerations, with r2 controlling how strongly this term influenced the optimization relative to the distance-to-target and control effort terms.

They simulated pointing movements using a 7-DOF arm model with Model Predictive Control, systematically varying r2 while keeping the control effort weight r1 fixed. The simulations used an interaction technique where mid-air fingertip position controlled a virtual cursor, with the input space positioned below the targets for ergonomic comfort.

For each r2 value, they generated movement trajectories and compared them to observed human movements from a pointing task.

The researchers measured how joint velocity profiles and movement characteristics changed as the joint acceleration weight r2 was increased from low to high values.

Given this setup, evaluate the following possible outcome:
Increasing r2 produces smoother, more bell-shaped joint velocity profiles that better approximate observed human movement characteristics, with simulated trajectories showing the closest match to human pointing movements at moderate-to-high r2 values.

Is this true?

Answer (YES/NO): NO